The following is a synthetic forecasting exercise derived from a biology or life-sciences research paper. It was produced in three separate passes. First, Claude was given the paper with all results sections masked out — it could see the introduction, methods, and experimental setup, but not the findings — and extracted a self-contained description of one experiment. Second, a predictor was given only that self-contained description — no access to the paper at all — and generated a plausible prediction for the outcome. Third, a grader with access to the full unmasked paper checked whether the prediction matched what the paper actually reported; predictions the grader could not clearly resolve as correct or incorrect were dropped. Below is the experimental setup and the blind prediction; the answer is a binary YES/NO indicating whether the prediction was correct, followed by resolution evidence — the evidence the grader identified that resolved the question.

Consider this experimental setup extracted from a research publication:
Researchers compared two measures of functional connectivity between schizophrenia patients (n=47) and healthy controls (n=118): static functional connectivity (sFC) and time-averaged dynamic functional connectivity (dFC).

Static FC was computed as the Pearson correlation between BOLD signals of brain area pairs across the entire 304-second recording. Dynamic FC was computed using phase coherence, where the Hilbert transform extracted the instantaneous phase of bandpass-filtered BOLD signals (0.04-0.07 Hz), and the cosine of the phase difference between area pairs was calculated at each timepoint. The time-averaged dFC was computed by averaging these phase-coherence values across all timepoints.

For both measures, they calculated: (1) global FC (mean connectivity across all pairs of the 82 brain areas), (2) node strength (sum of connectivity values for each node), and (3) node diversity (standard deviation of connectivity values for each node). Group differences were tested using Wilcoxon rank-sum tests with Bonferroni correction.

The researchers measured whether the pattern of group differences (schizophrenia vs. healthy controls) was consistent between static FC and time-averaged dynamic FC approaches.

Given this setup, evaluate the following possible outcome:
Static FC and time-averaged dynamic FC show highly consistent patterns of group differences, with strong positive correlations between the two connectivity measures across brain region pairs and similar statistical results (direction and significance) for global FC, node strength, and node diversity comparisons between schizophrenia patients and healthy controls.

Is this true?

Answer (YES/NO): NO